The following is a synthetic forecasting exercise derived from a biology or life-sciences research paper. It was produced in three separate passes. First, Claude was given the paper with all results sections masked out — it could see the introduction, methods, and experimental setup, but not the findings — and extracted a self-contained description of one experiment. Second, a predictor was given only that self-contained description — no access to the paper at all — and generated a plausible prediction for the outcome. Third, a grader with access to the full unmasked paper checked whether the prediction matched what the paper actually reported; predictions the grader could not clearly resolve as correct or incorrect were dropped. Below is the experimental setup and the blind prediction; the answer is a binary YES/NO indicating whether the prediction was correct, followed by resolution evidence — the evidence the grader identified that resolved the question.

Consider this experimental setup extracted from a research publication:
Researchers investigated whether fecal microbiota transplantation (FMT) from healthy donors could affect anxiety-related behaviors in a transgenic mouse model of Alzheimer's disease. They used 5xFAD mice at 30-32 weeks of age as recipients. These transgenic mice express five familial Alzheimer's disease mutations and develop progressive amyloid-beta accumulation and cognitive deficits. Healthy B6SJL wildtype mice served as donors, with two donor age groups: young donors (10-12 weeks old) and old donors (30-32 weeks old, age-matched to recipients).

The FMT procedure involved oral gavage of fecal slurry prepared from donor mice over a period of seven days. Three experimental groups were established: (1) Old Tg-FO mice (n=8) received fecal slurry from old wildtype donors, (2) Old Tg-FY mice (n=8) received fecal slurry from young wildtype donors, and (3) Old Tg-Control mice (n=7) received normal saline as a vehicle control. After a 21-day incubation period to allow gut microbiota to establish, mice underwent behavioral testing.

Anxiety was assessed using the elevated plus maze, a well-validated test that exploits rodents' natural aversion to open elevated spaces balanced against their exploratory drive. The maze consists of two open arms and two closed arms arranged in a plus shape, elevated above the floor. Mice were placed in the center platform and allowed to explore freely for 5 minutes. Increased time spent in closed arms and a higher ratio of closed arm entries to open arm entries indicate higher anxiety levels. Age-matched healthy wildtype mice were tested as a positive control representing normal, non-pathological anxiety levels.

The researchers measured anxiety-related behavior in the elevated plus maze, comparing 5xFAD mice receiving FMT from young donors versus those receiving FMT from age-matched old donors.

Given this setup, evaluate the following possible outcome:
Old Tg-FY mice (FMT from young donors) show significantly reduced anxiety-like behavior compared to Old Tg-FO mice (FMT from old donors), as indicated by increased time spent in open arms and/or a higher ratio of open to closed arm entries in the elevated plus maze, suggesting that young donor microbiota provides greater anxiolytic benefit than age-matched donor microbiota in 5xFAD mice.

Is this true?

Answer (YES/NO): NO